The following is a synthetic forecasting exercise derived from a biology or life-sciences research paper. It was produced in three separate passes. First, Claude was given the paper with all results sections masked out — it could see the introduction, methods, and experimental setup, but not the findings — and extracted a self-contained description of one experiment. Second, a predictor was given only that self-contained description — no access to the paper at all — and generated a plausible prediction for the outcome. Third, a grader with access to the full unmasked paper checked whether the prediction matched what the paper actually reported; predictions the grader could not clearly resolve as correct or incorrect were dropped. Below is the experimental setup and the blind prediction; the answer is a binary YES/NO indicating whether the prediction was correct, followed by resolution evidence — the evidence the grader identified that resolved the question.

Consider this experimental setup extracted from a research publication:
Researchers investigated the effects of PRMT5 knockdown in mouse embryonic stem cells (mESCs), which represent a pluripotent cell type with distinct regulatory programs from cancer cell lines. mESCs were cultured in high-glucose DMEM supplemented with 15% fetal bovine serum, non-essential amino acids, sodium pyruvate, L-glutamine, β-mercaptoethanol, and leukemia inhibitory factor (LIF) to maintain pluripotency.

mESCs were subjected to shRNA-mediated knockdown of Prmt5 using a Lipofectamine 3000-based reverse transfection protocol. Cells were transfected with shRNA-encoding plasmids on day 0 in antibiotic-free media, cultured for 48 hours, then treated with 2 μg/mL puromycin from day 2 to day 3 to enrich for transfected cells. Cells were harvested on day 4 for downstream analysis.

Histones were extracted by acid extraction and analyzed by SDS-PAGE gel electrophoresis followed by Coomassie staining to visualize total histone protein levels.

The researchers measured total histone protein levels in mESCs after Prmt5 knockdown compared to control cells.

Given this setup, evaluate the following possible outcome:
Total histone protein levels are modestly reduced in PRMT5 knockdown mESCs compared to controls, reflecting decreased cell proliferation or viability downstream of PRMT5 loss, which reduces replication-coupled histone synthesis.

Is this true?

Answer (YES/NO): NO